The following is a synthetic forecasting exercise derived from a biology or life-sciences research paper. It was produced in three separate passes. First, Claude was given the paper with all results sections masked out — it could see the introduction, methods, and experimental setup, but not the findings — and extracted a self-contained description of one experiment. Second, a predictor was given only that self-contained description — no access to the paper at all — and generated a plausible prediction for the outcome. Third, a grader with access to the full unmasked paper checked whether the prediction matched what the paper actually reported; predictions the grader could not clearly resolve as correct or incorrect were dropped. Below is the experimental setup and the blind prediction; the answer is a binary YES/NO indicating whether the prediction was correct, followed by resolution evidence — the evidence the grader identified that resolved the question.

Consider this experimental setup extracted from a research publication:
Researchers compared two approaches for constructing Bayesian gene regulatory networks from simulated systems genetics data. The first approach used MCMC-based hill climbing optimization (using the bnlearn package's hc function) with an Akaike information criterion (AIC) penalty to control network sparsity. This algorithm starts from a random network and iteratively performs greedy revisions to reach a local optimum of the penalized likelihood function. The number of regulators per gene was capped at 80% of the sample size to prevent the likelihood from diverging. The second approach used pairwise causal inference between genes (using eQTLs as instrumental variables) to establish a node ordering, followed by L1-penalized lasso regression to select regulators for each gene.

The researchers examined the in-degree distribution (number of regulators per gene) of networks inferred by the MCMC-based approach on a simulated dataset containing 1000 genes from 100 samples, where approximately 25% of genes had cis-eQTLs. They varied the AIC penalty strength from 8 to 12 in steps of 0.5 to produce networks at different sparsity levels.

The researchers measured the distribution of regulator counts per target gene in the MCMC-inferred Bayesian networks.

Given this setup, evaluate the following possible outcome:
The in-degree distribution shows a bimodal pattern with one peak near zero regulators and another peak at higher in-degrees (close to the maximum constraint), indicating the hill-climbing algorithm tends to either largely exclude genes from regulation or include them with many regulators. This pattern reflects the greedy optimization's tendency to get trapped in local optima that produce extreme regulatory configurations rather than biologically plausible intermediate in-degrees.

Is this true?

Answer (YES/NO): YES